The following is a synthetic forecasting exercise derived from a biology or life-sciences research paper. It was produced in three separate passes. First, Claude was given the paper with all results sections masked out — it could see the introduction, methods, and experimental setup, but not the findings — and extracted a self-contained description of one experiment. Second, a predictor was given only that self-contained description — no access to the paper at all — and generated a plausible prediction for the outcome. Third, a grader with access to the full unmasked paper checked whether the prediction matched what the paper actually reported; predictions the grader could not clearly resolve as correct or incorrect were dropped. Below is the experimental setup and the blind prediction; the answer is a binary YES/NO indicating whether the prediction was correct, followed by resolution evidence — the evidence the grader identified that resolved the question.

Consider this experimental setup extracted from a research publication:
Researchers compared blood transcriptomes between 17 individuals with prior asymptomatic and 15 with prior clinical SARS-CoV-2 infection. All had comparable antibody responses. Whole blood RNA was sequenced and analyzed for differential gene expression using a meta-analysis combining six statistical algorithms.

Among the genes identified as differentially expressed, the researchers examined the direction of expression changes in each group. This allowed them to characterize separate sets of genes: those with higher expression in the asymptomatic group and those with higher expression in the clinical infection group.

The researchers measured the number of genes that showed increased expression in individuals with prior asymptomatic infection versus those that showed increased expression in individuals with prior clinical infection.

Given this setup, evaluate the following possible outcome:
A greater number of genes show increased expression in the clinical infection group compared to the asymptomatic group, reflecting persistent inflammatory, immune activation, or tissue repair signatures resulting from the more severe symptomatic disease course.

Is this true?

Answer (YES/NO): NO